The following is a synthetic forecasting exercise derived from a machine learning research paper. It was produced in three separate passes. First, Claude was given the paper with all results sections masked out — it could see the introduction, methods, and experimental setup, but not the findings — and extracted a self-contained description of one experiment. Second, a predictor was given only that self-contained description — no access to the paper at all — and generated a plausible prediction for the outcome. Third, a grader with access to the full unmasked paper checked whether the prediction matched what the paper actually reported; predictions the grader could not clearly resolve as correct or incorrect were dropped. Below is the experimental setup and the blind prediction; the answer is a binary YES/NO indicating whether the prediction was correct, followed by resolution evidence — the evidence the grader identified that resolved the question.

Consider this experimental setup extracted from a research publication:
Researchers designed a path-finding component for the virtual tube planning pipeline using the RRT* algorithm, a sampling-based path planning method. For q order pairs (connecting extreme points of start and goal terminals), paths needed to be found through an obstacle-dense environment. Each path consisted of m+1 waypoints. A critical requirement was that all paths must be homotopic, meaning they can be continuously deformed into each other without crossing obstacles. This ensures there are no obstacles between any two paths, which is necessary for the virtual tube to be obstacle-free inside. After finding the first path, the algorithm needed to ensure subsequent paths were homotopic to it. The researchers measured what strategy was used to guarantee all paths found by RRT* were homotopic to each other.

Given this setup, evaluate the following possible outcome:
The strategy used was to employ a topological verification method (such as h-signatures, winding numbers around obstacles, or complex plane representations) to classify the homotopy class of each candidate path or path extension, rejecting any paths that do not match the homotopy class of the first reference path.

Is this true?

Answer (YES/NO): NO